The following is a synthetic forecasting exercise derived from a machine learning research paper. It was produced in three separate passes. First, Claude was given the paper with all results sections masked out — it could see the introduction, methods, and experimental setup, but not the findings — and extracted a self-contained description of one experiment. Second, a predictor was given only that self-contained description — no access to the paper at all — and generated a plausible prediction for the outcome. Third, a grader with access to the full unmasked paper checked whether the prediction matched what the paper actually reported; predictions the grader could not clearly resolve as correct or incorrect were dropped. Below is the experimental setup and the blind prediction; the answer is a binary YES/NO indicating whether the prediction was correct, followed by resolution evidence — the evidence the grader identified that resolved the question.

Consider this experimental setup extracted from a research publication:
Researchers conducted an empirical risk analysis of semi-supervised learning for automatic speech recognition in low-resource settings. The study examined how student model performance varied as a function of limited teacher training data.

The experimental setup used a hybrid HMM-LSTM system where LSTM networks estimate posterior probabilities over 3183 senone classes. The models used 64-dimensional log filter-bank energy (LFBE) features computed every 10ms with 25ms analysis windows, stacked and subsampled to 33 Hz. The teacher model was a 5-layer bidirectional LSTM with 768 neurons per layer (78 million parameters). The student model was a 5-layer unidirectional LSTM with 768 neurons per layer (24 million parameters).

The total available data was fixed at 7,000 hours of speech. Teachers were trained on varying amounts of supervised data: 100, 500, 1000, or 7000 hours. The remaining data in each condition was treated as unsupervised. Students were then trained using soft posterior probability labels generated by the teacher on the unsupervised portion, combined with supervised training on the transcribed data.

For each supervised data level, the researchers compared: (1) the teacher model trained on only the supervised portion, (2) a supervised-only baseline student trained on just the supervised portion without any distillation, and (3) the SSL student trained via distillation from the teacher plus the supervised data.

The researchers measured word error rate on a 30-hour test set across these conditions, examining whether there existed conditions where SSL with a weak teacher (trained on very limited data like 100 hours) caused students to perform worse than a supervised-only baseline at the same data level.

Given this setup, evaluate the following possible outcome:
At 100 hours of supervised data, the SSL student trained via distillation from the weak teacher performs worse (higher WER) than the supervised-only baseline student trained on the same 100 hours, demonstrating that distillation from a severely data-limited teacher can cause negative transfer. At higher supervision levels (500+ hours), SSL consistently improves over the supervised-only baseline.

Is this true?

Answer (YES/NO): NO